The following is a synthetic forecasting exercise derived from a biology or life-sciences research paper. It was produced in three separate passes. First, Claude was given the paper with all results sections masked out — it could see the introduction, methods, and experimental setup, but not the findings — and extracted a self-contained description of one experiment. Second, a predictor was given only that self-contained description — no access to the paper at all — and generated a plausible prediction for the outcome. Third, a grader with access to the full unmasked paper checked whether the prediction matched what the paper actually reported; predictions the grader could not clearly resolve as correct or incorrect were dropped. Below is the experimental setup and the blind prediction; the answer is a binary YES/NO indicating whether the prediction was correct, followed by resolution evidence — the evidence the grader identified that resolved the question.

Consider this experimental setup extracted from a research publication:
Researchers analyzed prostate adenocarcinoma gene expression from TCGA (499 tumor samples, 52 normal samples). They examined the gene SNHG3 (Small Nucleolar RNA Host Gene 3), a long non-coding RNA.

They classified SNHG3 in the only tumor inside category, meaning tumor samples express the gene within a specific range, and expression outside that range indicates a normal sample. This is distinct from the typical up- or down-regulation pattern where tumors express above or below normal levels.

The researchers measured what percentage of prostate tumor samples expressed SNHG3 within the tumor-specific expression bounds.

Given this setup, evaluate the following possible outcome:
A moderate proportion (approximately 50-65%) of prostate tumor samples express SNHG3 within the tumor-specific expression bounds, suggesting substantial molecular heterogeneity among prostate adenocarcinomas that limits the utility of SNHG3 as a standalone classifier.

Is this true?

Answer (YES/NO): YES